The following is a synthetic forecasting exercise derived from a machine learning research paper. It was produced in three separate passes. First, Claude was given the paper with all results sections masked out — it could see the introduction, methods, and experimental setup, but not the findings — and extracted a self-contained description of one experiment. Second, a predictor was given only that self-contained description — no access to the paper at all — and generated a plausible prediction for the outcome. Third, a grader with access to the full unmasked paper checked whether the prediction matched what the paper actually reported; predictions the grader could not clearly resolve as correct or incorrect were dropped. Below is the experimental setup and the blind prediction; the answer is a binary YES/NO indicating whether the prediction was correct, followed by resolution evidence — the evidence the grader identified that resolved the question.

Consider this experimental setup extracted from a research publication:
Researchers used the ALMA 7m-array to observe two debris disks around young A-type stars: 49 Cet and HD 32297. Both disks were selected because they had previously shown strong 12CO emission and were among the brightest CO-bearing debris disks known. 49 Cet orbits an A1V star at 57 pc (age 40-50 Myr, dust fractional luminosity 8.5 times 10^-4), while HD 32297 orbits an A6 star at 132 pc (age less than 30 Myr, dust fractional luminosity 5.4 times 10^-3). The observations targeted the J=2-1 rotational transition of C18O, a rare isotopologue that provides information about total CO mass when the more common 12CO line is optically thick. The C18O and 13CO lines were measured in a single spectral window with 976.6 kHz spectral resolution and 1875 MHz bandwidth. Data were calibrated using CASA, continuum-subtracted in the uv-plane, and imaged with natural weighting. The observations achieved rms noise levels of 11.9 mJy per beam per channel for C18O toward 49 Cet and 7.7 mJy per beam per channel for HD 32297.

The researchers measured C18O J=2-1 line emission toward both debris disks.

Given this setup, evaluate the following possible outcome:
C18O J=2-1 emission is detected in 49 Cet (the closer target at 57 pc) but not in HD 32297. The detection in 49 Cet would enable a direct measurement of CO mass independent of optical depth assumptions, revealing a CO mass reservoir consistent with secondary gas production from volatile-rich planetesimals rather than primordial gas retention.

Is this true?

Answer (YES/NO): NO